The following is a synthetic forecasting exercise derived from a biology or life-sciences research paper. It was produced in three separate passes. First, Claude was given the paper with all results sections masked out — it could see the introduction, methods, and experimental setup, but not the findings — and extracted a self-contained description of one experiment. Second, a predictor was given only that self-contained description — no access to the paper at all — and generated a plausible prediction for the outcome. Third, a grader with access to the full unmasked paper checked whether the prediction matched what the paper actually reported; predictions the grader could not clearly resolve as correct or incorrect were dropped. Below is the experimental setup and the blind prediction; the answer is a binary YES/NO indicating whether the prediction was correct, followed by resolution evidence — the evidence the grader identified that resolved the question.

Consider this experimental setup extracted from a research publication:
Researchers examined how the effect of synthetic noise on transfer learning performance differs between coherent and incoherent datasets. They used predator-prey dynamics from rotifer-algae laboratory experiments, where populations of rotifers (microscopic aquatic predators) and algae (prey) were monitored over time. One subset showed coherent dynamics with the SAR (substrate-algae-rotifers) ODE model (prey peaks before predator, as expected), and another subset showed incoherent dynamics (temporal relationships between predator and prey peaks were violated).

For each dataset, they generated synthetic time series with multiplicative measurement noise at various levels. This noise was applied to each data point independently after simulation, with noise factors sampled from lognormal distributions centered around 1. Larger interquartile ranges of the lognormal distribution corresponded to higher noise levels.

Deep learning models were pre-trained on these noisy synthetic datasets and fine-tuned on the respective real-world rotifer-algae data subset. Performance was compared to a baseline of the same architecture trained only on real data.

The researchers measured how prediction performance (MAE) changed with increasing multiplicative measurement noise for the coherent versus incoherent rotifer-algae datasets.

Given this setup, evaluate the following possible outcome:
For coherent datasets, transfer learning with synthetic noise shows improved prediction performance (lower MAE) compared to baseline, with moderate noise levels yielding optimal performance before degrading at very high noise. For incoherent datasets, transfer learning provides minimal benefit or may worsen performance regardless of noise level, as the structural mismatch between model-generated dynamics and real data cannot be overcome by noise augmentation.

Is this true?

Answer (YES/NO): NO